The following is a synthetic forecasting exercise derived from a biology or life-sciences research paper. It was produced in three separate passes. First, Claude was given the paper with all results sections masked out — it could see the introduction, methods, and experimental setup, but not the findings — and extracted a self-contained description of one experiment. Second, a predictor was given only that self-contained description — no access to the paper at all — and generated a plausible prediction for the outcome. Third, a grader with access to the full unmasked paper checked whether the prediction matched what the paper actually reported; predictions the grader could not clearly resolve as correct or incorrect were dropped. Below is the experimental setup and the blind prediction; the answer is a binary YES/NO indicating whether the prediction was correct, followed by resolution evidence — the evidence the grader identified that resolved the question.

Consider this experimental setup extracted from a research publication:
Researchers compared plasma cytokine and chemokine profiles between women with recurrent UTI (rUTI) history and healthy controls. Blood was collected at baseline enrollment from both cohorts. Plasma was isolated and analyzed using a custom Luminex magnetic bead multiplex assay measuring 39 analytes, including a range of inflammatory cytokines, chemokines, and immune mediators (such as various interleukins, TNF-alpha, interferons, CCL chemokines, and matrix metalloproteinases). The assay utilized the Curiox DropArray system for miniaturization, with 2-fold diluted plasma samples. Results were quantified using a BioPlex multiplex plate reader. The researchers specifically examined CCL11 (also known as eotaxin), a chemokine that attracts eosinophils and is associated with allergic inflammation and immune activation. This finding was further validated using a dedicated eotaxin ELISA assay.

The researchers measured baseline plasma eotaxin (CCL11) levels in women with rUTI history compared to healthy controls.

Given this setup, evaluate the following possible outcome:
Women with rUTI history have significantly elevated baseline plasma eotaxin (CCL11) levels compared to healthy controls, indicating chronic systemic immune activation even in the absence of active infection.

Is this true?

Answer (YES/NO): YES